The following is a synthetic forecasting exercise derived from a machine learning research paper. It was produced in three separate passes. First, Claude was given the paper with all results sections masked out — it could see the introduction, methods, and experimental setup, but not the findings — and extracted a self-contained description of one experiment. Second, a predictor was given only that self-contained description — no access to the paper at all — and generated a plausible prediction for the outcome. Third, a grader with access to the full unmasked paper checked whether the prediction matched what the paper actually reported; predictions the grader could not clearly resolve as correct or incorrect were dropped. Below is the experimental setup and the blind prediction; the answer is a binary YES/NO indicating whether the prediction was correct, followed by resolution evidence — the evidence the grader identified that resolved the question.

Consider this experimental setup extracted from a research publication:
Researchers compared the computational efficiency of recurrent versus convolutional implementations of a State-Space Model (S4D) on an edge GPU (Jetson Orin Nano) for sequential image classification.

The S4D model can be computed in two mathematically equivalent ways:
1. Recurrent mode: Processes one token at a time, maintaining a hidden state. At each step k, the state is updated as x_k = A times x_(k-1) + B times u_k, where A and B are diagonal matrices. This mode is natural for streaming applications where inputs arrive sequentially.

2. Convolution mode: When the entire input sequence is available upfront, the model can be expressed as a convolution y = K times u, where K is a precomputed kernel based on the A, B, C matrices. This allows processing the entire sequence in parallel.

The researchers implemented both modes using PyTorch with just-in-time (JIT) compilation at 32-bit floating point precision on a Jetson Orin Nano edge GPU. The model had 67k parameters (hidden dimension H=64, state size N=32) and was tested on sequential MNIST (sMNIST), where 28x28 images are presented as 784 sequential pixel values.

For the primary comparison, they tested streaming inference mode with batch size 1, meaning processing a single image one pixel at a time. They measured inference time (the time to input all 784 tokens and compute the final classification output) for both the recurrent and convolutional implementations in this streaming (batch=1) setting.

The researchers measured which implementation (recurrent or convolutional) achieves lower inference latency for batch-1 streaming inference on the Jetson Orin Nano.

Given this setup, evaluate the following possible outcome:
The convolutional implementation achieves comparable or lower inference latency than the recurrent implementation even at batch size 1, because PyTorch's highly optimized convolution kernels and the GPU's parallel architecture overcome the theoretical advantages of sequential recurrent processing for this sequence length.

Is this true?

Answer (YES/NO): YES